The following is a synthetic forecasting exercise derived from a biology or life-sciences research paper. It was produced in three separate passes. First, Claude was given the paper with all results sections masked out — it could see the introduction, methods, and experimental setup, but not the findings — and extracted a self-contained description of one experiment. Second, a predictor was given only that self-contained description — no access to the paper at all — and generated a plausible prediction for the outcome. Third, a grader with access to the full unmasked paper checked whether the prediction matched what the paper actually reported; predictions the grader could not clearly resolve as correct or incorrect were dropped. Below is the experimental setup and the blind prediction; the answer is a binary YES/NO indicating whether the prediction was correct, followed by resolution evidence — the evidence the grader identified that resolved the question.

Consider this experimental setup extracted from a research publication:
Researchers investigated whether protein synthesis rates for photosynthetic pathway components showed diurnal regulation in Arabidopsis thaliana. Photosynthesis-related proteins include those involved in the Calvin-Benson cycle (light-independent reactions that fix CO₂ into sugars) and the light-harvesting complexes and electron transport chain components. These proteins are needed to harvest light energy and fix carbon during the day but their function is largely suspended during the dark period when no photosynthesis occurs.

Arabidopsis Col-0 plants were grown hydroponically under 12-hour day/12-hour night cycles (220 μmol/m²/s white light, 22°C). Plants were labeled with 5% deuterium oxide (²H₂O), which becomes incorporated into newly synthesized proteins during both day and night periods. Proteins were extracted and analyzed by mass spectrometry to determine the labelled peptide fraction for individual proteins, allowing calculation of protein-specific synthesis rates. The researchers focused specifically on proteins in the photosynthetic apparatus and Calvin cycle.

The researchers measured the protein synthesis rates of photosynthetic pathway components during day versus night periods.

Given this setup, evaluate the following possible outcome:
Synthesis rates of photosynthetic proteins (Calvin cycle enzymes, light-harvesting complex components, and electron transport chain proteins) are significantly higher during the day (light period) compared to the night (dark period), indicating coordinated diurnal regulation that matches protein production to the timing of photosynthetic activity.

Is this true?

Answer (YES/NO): NO